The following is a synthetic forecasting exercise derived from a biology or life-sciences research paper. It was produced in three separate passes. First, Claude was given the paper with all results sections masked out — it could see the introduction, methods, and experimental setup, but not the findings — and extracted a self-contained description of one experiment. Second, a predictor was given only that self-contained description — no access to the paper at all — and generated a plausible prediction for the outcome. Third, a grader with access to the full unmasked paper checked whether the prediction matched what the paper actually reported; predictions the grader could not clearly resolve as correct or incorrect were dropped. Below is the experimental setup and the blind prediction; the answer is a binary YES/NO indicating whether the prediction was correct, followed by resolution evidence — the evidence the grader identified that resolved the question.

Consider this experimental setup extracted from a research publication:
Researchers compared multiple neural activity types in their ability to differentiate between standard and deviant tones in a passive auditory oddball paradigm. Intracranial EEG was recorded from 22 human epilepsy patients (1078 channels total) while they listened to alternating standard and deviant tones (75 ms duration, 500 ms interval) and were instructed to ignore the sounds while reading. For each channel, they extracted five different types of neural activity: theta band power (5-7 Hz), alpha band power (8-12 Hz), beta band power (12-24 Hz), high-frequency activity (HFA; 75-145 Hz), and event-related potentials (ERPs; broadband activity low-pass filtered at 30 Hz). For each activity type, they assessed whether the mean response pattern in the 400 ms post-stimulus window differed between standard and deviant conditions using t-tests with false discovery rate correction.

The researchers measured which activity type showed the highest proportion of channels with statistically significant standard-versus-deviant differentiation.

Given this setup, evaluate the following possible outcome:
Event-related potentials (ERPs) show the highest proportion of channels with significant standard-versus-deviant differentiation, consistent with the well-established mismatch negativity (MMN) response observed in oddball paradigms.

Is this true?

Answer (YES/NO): YES